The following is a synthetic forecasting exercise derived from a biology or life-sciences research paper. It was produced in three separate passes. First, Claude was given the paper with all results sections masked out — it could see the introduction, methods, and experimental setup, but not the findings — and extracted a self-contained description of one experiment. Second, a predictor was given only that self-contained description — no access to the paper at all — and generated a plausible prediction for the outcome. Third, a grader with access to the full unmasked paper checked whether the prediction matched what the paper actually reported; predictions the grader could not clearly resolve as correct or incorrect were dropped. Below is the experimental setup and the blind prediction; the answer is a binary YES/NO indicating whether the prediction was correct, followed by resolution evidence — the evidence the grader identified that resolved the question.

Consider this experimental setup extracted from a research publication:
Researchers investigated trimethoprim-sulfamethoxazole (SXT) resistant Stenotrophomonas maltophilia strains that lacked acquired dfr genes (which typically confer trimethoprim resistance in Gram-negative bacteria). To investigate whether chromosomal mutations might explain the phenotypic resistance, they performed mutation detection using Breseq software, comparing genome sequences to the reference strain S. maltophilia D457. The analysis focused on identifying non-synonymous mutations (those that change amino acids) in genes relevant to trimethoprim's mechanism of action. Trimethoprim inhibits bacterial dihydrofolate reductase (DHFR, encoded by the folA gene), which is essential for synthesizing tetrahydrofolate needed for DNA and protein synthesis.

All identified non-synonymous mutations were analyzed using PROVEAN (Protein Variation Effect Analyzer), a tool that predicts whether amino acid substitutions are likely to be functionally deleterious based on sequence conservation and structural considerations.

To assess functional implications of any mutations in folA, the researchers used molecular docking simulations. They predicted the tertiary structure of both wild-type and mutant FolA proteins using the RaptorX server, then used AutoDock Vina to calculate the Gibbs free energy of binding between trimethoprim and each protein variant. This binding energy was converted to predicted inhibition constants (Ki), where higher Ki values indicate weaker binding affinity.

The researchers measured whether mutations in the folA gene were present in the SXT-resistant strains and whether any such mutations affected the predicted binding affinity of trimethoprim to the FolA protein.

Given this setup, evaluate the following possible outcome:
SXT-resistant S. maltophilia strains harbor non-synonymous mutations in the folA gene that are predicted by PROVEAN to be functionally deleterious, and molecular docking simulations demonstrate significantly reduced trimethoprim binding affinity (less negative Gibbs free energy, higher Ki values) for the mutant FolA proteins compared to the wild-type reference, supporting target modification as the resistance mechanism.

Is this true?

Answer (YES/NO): YES